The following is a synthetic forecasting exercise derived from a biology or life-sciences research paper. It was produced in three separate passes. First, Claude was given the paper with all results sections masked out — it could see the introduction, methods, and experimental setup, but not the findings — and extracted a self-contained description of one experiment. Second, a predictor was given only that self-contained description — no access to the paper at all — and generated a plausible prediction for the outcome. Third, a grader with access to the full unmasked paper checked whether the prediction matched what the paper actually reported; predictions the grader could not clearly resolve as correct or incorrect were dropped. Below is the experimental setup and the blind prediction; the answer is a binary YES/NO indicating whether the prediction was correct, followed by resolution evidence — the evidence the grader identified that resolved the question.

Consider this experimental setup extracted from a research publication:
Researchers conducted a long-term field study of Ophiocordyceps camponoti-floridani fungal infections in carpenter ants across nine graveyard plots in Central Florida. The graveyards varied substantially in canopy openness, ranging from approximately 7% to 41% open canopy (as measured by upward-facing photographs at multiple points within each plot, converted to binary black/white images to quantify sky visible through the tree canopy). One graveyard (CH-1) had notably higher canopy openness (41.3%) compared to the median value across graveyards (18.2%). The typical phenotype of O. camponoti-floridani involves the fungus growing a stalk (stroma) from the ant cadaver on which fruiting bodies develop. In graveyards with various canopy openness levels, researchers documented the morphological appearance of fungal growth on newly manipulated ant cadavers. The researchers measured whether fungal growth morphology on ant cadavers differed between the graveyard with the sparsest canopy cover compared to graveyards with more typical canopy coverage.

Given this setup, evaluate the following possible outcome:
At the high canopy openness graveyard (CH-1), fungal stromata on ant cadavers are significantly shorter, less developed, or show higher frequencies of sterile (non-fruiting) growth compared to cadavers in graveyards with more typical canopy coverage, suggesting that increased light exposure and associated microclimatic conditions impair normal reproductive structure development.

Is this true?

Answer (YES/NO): NO